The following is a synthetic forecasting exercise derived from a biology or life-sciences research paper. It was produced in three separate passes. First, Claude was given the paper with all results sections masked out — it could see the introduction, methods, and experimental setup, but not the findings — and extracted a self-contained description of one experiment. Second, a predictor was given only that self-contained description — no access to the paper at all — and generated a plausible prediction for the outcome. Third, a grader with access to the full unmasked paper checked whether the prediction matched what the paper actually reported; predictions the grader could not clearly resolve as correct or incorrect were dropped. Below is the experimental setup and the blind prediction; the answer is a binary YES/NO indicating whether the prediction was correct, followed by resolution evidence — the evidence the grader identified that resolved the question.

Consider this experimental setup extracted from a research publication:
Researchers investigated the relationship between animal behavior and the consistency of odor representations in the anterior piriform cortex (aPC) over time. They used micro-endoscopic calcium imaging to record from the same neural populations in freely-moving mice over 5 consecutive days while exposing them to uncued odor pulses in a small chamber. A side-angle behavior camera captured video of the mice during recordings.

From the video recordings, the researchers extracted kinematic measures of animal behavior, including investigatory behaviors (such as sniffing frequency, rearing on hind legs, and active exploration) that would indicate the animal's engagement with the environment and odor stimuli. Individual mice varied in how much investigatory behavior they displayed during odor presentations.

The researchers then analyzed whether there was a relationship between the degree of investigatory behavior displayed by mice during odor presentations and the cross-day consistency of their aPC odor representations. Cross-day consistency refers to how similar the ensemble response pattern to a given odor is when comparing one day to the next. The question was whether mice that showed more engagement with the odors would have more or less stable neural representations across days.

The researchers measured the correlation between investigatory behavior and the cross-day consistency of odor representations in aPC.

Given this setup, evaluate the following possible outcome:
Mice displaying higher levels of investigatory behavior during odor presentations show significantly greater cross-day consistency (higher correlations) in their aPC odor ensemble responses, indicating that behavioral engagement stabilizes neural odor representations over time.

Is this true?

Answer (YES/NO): YES